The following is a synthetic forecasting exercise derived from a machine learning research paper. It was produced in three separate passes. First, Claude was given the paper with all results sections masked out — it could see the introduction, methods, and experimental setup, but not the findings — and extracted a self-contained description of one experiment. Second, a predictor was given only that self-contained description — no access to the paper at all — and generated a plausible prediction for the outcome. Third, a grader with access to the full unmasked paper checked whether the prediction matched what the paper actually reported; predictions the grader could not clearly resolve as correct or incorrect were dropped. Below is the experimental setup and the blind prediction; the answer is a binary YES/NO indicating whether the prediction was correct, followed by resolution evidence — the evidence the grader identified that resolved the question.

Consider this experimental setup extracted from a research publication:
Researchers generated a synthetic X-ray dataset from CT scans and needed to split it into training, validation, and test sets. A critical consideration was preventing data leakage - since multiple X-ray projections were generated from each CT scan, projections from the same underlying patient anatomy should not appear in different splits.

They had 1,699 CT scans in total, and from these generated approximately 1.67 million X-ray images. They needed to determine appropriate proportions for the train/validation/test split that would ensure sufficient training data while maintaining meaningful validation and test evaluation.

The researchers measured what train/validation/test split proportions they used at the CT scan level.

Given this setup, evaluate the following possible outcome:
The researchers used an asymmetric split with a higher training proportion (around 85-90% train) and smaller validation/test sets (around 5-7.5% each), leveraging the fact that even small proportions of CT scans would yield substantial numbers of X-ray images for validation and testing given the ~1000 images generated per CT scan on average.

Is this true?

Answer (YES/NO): YES